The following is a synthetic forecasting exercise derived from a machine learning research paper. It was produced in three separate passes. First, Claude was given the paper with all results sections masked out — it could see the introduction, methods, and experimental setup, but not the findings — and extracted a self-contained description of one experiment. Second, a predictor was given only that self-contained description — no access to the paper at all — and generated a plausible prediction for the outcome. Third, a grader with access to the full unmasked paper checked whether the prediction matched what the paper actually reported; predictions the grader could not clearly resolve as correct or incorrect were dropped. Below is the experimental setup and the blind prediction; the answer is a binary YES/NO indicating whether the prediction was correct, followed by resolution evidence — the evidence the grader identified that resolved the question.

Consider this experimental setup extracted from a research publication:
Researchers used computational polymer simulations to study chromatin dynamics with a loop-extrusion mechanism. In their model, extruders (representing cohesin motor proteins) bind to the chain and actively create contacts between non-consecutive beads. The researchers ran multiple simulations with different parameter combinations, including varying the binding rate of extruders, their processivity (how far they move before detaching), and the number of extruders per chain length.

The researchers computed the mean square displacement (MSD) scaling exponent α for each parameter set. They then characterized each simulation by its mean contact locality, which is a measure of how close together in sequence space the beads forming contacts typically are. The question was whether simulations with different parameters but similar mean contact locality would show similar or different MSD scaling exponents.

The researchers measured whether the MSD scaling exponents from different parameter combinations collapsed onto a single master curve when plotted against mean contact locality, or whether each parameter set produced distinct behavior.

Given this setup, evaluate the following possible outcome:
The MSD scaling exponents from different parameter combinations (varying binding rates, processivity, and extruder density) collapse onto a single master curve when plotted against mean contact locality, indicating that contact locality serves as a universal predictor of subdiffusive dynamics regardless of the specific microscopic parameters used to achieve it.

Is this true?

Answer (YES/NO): YES